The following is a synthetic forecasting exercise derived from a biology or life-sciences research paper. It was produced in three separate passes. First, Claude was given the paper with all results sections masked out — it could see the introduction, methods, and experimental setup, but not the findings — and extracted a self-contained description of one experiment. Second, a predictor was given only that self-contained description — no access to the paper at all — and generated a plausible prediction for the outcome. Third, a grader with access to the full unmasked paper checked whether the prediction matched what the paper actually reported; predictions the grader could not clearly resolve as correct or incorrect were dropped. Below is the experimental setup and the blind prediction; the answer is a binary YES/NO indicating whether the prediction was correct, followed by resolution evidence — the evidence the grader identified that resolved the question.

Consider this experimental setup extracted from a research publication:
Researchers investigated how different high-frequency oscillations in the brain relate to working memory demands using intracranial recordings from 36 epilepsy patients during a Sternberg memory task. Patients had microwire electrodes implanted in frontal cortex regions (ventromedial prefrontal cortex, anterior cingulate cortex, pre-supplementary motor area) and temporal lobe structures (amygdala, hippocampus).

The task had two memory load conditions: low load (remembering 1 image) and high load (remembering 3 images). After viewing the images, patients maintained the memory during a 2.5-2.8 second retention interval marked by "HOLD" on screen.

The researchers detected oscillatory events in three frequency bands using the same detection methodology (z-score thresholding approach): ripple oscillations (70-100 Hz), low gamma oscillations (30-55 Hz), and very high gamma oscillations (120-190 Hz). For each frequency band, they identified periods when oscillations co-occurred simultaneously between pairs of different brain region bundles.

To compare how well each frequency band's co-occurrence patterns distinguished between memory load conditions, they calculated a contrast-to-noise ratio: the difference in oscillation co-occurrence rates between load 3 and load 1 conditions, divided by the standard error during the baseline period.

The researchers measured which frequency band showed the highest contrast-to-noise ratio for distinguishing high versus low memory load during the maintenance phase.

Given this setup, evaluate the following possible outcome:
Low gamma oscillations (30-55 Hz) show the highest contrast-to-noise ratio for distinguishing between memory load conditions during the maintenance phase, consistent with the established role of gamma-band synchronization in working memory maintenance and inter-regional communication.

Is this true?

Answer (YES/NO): NO